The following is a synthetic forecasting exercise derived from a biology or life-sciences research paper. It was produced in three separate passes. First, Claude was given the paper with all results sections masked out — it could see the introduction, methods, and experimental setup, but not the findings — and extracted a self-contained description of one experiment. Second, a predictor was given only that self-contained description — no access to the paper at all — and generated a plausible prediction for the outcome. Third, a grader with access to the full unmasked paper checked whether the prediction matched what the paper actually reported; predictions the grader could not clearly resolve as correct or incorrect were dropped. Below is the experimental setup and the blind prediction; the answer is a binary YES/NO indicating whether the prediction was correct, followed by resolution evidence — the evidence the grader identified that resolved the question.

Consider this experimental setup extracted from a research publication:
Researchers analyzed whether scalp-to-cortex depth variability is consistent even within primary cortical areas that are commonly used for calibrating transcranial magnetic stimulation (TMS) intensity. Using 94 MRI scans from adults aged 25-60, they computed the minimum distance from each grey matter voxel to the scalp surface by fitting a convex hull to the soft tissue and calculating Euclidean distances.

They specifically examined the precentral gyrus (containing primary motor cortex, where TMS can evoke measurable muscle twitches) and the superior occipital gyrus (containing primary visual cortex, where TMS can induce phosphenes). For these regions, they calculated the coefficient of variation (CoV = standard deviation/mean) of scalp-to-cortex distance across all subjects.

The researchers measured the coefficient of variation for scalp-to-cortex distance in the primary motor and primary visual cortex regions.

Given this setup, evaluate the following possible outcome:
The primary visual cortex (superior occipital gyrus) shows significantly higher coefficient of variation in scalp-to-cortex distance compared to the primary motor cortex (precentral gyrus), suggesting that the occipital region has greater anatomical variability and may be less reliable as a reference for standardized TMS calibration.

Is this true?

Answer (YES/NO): YES